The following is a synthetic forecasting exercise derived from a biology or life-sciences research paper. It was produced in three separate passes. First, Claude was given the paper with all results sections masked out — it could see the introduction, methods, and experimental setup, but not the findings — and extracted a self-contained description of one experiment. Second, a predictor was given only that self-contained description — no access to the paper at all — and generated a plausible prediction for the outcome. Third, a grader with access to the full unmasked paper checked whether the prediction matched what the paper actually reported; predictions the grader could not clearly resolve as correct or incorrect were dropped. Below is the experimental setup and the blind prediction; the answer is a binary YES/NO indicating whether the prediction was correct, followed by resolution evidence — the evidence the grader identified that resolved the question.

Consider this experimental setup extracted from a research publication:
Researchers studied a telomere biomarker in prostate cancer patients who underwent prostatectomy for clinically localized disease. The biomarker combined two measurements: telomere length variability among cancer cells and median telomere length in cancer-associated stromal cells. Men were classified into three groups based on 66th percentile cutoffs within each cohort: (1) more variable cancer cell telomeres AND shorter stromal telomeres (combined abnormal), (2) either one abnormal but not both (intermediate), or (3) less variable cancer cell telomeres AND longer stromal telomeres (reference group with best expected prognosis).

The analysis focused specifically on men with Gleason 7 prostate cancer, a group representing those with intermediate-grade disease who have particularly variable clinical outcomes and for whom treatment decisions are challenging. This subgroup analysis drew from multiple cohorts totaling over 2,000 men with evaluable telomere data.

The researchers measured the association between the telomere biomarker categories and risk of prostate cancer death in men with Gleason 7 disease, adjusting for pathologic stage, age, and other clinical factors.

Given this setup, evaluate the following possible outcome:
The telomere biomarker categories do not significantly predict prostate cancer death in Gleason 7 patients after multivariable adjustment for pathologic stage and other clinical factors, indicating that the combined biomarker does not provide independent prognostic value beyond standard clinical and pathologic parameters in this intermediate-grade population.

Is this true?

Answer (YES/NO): NO